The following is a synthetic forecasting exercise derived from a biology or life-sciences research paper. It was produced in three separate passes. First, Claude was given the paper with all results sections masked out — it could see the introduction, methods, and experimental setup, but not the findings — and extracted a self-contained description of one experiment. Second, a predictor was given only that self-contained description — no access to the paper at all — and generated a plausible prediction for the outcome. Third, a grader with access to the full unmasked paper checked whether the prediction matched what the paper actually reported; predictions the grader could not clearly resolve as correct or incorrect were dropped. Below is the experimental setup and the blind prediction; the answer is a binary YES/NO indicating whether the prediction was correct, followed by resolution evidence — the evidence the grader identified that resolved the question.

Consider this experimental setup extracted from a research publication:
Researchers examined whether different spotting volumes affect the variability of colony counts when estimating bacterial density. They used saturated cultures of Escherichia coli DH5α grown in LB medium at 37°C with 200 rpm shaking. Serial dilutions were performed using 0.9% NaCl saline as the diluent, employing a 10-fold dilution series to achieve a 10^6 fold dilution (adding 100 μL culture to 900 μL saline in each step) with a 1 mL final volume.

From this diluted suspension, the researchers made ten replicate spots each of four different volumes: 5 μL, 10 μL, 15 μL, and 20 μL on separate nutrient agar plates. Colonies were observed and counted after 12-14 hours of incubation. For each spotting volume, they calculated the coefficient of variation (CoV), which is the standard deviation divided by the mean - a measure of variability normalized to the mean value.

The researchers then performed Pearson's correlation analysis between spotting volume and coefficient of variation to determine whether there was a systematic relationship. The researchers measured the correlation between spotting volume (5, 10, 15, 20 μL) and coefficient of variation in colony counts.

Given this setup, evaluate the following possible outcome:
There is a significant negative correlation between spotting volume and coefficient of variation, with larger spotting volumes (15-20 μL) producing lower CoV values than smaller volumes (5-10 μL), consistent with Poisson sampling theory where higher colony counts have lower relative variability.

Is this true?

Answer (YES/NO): YES